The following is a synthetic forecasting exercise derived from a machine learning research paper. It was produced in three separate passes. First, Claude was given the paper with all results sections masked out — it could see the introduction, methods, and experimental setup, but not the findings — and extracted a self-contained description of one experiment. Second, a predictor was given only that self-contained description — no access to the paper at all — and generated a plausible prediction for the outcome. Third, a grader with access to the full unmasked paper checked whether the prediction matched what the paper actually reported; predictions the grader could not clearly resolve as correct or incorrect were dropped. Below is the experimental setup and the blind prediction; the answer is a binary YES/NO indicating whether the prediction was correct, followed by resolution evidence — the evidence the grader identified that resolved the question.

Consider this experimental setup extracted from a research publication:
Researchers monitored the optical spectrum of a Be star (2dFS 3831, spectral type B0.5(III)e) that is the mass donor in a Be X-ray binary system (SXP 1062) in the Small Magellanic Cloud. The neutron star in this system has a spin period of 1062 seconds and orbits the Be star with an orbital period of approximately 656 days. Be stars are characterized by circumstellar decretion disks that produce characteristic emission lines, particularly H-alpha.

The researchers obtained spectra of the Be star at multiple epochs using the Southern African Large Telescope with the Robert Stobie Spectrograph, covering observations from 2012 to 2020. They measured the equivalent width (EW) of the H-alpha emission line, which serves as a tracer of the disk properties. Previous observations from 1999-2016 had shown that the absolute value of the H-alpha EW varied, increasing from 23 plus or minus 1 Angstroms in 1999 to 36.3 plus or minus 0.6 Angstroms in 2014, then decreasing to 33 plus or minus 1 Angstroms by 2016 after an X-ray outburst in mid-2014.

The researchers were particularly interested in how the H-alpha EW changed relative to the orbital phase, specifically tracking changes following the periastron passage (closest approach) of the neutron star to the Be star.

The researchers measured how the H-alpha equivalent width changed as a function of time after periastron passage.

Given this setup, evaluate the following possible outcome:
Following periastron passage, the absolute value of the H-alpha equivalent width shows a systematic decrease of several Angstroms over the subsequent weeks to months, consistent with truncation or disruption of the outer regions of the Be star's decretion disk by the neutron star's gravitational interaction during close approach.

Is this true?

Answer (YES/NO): YES